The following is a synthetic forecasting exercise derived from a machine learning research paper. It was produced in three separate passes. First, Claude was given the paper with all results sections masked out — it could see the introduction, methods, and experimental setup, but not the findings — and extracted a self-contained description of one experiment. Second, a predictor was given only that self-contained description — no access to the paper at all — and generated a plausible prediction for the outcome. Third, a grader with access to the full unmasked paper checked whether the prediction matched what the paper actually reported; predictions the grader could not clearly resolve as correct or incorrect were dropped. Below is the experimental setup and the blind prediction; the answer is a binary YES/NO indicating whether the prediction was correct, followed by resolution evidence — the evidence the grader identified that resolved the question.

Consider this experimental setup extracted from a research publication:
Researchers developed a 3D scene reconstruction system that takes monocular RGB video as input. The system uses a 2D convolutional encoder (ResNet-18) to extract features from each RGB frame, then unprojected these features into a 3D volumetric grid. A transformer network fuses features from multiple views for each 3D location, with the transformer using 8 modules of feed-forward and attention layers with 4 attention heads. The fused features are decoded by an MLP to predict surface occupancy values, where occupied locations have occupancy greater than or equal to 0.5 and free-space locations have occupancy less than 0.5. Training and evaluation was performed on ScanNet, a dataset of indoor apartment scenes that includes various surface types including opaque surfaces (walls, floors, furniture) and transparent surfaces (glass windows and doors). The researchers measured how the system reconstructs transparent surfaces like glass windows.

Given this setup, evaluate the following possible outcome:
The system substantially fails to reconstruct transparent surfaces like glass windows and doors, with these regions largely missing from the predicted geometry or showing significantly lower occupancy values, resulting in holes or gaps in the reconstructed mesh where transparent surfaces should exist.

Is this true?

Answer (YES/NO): YES